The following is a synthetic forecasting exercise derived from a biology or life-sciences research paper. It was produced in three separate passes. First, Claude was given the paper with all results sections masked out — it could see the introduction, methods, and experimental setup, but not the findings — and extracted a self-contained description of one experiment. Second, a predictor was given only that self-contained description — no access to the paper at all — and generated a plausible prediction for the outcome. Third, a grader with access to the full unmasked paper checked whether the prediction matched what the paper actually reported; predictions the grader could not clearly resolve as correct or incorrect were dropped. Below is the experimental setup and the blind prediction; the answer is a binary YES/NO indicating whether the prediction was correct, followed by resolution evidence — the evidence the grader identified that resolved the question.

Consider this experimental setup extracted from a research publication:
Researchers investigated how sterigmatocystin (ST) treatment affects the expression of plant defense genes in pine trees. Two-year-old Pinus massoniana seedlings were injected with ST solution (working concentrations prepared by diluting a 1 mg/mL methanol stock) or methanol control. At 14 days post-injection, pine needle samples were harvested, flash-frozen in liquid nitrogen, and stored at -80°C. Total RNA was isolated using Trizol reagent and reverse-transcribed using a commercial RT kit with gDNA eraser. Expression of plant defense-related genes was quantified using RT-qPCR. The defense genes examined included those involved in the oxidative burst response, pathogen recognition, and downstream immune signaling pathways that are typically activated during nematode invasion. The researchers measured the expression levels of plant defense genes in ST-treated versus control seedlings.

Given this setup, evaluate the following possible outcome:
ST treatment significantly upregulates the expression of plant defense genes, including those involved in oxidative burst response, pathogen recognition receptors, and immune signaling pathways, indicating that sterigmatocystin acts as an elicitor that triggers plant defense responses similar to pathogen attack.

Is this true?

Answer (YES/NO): NO